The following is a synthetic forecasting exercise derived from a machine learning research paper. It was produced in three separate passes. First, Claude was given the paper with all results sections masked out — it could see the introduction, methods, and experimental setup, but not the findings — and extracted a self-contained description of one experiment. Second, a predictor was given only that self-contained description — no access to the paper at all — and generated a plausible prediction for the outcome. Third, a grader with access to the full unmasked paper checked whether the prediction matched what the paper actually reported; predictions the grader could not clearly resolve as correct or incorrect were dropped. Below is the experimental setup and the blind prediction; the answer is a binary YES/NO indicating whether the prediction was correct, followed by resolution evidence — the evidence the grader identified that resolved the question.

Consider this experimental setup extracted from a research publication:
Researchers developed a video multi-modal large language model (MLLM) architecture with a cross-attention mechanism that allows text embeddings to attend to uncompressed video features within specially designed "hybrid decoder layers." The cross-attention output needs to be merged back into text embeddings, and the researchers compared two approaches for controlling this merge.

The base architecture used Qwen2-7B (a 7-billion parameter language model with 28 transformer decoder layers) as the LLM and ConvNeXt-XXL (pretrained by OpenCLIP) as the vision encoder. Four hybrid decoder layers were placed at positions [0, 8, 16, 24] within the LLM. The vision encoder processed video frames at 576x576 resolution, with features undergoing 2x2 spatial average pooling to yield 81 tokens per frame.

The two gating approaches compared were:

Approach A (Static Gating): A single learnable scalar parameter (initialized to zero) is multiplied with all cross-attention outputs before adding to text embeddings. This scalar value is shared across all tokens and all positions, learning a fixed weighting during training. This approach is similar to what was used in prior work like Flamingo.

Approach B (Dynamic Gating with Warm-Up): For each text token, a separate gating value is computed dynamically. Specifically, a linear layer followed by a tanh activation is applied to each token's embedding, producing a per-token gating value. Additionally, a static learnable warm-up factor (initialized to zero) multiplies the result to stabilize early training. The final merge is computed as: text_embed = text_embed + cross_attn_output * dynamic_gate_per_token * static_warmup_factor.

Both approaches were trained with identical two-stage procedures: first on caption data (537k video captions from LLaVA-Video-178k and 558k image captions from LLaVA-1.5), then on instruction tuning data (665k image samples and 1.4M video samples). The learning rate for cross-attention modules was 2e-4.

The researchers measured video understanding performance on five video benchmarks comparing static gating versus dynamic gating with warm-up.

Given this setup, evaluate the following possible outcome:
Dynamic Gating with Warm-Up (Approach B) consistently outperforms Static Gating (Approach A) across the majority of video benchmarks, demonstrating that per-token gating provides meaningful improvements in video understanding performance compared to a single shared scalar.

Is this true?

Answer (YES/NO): YES